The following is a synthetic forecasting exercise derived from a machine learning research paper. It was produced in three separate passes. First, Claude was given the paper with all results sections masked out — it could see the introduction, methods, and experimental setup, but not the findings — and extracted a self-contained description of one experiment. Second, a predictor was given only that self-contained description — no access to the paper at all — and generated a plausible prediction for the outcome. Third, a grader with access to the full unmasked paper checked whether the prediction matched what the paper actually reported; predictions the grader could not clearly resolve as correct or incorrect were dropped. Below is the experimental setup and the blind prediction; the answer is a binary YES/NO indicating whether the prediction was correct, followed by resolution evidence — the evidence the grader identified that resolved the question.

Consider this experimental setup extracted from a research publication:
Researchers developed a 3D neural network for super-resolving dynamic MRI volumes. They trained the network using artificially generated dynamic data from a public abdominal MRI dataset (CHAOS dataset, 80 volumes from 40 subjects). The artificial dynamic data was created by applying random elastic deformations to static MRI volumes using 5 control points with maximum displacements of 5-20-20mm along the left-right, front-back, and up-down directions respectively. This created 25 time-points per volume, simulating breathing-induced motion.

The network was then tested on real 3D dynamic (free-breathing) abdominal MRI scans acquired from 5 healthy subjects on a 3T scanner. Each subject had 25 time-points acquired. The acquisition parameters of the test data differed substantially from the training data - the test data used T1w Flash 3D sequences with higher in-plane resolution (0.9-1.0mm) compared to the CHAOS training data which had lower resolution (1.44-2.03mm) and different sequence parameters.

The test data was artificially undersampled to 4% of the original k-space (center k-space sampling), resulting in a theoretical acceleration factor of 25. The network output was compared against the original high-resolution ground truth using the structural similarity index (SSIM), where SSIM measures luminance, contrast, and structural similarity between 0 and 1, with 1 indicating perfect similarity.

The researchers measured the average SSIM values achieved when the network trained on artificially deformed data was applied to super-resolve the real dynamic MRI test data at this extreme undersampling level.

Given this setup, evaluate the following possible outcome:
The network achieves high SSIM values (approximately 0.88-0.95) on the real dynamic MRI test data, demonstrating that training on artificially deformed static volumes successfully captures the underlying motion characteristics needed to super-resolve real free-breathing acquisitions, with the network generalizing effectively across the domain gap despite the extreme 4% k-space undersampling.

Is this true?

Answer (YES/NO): YES